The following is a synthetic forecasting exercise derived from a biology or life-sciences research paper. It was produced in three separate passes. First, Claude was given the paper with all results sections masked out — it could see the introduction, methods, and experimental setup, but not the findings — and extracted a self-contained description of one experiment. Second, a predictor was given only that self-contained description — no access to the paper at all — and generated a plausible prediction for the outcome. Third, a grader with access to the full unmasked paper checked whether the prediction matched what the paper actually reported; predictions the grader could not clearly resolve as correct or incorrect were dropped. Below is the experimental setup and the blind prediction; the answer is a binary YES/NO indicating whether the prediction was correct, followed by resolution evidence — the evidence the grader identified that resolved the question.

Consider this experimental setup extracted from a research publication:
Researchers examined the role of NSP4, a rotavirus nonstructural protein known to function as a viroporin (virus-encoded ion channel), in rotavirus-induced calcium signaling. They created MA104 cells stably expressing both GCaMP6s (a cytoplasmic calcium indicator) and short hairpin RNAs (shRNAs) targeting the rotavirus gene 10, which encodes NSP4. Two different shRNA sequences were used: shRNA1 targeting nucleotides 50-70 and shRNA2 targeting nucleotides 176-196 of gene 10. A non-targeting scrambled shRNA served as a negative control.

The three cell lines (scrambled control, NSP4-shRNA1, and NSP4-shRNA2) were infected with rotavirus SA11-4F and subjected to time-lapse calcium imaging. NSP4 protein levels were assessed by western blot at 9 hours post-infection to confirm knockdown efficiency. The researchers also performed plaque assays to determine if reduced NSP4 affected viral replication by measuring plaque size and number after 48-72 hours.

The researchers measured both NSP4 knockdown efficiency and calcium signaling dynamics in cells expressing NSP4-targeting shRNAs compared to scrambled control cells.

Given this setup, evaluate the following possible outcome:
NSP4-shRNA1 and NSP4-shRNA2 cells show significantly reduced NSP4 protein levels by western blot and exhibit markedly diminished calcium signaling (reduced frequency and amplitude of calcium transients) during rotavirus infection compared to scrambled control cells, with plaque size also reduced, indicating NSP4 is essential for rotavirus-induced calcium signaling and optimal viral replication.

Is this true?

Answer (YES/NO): YES